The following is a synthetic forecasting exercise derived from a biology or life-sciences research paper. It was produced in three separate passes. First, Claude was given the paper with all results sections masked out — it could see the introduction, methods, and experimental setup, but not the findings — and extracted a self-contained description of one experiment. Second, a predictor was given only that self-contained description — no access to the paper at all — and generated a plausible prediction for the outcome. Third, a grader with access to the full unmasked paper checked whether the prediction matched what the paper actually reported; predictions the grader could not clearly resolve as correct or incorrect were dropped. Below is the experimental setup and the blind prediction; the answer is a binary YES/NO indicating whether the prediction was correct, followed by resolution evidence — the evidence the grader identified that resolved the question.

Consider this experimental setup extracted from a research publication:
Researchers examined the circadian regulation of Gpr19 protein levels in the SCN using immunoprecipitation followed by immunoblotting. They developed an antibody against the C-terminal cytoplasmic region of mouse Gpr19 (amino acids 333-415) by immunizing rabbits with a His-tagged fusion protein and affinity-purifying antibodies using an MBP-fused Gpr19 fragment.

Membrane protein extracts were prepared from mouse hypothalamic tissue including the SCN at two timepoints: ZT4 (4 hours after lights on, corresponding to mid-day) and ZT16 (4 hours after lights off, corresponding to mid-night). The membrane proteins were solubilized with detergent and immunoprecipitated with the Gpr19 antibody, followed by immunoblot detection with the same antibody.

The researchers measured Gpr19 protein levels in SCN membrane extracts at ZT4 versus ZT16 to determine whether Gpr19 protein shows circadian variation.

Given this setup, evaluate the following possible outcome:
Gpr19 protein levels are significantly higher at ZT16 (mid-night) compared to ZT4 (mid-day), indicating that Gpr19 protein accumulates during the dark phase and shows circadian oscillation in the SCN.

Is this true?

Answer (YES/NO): NO